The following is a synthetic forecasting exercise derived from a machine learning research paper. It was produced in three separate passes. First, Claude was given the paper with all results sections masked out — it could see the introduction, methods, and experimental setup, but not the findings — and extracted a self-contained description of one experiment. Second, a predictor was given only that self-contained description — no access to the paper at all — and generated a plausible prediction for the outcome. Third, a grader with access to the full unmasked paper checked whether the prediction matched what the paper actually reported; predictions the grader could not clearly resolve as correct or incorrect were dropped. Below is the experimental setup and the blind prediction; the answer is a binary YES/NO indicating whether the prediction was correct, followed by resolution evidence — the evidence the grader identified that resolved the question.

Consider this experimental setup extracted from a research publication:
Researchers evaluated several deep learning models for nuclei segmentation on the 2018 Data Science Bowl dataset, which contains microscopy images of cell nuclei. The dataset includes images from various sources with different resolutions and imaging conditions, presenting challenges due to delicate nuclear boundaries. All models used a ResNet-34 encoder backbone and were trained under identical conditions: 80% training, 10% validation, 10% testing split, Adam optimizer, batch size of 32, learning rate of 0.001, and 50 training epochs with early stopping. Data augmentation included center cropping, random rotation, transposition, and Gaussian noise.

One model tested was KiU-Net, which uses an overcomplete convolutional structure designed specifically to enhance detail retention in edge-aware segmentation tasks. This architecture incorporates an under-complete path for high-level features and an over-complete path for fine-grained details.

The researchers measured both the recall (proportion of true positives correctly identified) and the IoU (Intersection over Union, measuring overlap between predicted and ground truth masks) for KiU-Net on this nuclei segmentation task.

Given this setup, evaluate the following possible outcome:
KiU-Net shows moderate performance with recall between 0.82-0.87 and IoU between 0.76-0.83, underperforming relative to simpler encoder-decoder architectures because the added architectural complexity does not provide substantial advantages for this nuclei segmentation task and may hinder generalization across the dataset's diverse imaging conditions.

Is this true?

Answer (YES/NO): NO